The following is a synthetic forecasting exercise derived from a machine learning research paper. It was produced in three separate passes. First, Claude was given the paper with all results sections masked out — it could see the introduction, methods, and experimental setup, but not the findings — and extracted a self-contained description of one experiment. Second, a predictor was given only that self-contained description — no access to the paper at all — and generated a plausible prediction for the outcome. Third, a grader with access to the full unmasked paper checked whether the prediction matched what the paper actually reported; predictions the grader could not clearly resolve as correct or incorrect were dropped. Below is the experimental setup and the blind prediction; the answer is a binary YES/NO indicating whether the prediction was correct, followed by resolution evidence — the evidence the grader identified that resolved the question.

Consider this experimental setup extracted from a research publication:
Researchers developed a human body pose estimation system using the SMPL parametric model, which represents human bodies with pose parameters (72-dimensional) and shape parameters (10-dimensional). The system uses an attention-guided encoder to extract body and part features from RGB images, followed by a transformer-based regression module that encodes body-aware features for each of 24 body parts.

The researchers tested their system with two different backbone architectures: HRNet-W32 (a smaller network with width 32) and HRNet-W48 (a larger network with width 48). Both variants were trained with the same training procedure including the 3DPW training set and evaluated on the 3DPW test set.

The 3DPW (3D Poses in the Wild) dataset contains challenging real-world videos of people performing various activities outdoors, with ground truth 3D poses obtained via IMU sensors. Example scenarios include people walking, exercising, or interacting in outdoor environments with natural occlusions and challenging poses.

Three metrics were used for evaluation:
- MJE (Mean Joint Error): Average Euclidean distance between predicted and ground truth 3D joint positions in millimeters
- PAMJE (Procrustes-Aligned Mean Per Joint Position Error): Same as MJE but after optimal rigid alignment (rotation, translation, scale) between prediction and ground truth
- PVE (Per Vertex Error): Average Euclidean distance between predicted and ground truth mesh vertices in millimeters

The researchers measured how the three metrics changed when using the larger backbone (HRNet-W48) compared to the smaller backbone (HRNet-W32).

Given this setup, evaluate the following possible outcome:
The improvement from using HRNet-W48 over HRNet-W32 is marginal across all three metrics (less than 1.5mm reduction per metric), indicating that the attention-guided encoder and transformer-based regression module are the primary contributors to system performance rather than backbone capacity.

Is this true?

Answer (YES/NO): NO